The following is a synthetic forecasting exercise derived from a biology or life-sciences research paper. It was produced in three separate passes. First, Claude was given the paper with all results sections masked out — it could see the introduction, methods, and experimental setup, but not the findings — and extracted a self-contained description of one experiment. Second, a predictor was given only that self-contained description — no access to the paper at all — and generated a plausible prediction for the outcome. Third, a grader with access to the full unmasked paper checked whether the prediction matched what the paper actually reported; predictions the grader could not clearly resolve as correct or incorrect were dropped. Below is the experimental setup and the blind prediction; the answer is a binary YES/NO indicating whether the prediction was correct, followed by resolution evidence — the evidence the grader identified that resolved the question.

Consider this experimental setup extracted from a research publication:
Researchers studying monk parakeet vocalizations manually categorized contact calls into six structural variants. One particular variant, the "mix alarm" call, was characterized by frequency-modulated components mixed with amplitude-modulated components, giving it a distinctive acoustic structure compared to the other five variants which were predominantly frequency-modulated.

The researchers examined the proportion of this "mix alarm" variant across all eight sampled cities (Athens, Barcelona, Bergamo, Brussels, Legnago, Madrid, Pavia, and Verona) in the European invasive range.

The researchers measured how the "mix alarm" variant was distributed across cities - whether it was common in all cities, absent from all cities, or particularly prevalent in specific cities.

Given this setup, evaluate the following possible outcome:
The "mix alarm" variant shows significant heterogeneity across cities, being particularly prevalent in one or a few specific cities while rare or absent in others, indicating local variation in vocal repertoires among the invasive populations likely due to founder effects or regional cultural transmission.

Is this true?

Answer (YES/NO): YES